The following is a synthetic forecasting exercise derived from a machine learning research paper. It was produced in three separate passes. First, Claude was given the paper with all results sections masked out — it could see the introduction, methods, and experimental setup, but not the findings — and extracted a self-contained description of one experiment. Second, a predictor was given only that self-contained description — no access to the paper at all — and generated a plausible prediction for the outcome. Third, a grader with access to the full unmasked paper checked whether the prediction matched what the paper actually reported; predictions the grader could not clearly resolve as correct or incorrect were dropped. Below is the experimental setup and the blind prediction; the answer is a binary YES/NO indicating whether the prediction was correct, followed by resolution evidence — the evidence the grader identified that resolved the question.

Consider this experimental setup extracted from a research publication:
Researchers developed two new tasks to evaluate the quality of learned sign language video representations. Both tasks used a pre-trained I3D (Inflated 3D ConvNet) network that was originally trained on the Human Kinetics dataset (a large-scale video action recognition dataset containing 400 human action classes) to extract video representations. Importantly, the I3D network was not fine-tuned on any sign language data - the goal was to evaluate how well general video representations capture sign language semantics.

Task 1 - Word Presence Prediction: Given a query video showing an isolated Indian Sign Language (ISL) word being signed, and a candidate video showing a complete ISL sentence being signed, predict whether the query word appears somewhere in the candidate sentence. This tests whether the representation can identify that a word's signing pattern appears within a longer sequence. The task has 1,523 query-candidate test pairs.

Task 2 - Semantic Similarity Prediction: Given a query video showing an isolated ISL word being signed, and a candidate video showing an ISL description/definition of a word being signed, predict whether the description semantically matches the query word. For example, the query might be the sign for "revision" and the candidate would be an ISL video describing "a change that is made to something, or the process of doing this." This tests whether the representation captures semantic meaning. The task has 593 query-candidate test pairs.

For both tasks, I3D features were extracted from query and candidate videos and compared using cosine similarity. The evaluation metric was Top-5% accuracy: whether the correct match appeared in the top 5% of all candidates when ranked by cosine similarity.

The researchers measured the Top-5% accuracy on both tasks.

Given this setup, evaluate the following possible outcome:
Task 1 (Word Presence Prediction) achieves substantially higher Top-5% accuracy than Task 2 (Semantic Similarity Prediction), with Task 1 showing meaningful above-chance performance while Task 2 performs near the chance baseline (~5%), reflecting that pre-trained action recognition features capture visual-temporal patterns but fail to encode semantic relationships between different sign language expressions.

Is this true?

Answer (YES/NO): NO